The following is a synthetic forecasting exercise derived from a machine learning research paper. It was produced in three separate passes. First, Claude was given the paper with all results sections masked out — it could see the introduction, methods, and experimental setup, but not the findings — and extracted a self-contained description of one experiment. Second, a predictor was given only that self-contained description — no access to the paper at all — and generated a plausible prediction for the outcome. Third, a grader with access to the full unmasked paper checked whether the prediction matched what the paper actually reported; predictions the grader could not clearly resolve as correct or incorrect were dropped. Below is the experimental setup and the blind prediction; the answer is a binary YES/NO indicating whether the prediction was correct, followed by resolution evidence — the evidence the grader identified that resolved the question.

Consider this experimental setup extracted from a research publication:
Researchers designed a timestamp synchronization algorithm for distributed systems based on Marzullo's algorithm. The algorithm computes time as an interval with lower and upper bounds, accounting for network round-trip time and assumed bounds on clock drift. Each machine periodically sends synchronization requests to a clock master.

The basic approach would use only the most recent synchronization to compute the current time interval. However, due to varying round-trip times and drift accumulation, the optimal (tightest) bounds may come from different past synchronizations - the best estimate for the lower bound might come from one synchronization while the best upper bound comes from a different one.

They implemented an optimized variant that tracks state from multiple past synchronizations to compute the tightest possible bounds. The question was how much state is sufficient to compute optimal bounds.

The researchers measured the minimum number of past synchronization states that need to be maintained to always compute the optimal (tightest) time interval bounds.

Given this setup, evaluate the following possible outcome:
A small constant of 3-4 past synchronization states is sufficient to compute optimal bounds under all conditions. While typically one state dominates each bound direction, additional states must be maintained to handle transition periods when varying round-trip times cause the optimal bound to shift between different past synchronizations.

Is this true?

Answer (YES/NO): NO